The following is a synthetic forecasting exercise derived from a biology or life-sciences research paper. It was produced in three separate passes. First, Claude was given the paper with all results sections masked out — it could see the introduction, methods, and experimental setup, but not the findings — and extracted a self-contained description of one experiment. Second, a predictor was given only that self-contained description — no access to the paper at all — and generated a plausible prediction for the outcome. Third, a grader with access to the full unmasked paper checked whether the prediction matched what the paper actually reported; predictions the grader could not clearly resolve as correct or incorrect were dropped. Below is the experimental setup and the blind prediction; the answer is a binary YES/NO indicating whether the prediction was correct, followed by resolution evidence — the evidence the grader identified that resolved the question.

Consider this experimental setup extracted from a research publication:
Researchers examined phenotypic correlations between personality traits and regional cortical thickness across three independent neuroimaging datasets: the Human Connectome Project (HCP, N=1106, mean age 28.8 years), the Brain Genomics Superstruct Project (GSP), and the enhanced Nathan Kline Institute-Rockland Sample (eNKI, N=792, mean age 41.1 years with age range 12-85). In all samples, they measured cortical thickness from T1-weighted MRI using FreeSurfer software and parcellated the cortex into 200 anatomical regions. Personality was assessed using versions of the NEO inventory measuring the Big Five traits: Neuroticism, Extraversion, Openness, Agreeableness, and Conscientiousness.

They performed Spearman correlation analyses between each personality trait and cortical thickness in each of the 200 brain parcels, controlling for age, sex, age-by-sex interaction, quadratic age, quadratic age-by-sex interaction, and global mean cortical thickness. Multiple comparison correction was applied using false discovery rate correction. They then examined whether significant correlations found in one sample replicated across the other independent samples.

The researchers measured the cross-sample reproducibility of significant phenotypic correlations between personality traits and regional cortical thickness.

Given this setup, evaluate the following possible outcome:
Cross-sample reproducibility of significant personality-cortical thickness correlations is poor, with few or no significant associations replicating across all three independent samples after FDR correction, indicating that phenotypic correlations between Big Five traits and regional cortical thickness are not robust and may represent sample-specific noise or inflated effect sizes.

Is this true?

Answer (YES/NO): YES